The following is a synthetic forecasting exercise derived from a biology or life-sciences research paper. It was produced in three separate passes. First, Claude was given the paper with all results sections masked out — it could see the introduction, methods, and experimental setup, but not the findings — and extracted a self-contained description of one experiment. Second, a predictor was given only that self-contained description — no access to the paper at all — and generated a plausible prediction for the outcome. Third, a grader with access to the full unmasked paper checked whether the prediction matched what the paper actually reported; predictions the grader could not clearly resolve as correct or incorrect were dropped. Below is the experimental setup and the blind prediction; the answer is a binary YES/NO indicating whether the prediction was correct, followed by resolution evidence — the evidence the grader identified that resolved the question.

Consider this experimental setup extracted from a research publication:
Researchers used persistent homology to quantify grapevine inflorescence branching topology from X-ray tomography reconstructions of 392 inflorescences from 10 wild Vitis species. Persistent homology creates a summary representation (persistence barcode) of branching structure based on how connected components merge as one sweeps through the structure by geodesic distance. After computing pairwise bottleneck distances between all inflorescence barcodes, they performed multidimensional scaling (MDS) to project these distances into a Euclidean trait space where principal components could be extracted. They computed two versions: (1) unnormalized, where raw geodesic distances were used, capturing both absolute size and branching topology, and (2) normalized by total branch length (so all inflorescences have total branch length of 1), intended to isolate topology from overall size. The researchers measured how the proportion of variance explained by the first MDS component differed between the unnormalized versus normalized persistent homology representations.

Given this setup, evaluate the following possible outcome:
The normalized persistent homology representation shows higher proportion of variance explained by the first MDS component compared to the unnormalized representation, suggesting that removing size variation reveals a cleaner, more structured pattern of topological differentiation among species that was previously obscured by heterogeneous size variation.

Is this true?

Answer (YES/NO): NO